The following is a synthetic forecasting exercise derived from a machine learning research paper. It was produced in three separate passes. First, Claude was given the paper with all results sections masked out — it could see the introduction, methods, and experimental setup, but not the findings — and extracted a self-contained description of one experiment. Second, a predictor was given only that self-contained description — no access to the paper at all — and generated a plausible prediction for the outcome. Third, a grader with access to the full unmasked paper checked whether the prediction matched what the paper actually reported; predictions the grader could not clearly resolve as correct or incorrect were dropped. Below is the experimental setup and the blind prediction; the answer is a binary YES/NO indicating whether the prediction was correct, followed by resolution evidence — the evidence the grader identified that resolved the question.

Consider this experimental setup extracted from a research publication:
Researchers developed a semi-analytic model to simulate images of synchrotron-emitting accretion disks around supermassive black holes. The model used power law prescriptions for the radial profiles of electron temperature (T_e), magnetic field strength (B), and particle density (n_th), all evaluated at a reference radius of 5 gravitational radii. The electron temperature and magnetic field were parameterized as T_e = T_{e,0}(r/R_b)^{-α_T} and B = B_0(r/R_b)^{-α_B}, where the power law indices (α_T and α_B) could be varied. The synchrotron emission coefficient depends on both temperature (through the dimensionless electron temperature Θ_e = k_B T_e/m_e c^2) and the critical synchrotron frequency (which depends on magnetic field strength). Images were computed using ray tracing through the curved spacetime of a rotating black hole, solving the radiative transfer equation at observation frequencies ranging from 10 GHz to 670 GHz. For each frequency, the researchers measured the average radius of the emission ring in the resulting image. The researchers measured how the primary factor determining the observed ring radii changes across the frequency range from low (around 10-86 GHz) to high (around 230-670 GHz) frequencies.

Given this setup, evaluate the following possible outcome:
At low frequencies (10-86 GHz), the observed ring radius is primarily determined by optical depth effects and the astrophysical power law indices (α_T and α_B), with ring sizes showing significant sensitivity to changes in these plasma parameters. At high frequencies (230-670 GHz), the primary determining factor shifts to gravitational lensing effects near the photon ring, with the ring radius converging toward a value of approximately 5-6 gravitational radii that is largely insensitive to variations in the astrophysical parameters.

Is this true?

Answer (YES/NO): NO